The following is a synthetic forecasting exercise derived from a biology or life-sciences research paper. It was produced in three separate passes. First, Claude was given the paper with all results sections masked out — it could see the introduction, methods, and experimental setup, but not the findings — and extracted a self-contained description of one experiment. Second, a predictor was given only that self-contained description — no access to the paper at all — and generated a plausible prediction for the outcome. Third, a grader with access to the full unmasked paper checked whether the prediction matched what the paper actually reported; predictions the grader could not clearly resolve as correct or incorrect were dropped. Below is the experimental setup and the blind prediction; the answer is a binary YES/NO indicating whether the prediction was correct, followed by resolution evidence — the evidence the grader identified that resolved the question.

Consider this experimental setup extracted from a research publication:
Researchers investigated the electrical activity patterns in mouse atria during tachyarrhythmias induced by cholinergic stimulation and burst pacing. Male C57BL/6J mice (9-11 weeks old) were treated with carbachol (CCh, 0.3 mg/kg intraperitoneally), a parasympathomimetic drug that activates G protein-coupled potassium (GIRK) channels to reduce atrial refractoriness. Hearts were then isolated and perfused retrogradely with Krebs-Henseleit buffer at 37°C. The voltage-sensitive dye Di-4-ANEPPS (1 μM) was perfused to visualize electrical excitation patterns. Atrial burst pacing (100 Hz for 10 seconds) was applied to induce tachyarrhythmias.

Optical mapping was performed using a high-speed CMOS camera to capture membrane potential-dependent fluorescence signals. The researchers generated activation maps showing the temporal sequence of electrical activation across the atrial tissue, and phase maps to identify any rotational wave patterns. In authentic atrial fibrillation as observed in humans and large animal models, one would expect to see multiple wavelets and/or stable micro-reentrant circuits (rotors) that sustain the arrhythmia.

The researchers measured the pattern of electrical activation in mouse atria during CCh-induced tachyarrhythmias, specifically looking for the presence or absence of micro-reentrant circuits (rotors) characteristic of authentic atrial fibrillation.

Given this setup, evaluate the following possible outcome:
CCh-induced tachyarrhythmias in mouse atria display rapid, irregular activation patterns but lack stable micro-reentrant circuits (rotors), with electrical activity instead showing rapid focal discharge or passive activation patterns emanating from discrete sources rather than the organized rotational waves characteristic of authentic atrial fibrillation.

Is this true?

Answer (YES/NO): NO